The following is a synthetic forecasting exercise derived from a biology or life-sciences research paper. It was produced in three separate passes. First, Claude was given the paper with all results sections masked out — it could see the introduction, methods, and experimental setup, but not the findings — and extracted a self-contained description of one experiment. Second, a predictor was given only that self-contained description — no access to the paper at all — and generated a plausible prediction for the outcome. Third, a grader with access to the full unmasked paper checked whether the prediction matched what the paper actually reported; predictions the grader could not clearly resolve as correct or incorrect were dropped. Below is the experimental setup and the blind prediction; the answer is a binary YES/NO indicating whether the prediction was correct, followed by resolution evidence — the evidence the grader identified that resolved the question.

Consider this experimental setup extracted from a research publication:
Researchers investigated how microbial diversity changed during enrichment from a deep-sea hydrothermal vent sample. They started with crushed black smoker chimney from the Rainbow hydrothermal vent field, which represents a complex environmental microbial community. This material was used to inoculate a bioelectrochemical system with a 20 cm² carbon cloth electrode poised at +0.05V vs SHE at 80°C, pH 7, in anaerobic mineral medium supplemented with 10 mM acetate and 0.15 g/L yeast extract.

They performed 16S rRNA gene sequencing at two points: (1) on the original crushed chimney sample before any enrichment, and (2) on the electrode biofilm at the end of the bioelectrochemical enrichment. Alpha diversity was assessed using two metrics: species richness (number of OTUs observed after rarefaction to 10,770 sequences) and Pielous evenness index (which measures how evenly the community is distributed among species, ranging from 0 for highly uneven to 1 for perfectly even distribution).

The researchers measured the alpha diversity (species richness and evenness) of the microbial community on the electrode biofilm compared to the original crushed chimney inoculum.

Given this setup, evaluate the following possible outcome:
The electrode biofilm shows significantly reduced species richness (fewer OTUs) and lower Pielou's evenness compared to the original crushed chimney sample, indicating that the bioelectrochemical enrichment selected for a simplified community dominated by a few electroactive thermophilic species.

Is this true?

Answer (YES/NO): YES